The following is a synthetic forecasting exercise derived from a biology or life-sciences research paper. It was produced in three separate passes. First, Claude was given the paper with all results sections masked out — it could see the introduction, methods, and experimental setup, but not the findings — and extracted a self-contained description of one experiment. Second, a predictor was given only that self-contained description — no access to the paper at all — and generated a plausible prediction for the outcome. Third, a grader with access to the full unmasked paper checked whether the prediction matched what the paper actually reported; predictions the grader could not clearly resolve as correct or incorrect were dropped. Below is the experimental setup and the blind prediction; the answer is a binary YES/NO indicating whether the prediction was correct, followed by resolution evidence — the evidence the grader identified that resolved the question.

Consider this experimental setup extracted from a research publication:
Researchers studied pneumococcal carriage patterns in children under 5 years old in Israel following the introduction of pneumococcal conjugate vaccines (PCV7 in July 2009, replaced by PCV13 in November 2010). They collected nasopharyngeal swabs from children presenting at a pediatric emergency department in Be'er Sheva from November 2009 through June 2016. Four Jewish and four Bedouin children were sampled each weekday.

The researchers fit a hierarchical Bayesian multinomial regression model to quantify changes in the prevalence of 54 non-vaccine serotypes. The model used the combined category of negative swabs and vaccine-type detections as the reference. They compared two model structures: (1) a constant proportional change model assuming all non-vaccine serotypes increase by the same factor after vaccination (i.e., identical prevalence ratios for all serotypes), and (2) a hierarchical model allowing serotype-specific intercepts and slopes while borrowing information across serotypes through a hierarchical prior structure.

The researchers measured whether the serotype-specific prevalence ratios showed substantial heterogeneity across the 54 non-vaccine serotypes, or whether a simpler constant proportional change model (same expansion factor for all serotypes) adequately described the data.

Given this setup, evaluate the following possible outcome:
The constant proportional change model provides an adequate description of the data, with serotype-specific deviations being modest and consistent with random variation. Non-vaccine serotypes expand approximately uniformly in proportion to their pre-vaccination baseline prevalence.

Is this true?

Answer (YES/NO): NO